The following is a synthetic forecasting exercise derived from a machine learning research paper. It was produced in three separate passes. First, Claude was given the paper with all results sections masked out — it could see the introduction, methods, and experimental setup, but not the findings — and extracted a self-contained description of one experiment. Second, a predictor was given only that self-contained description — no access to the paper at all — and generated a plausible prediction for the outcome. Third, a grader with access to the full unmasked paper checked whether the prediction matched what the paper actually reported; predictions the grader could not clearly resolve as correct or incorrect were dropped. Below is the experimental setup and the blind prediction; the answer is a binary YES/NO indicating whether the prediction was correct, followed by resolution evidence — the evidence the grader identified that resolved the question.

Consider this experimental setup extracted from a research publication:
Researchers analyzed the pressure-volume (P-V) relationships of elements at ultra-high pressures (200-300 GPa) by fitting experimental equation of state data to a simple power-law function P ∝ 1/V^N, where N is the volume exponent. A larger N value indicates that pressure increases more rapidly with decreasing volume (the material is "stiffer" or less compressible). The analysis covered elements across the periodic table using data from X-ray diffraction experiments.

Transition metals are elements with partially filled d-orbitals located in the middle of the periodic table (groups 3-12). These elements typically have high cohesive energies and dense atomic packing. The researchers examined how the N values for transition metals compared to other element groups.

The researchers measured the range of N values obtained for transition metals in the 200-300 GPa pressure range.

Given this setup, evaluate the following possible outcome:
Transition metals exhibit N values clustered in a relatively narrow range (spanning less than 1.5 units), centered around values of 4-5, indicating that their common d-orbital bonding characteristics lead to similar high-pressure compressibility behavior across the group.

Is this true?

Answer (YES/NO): NO